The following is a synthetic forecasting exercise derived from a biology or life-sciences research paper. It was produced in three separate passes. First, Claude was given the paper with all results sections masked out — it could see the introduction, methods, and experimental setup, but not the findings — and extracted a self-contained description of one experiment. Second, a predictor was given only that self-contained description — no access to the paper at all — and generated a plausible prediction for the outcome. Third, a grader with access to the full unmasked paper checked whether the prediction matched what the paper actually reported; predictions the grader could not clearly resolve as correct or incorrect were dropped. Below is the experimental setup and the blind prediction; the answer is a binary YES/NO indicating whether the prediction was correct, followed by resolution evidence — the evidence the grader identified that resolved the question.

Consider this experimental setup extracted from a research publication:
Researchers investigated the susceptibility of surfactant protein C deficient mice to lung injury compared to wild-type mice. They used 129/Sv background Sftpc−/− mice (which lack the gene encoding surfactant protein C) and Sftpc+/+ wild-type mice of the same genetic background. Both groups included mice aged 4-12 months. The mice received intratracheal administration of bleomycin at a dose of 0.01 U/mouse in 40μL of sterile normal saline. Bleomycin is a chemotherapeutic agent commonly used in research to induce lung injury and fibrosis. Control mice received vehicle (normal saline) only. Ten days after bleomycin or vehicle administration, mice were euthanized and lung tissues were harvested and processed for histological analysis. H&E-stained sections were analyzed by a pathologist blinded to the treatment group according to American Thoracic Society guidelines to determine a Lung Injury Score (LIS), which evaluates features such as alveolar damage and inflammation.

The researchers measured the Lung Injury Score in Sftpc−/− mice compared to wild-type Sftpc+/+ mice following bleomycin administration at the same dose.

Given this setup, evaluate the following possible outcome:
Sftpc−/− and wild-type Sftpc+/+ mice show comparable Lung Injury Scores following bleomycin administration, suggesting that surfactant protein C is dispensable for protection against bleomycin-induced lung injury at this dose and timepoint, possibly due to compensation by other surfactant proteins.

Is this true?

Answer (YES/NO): NO